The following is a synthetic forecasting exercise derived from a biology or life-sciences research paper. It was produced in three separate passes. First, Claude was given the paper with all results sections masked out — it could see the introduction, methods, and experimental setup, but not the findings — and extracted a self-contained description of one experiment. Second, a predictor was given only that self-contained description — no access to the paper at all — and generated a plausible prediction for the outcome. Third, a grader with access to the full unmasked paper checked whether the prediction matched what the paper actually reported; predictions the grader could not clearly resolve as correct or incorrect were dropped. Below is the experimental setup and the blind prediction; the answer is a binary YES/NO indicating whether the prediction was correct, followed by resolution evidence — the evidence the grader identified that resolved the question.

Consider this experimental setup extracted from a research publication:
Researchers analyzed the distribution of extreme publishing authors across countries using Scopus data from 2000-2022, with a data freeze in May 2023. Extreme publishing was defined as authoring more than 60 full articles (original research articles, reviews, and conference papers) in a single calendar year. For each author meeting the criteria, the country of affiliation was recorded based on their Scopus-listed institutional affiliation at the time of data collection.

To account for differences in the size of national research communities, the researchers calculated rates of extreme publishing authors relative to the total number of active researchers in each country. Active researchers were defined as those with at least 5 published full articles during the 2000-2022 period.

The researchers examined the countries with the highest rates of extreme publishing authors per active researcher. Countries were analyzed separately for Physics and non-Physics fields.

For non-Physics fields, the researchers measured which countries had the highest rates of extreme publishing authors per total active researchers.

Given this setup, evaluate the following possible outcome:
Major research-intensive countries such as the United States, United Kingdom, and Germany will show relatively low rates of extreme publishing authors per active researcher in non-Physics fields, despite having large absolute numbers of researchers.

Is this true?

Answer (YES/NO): YES